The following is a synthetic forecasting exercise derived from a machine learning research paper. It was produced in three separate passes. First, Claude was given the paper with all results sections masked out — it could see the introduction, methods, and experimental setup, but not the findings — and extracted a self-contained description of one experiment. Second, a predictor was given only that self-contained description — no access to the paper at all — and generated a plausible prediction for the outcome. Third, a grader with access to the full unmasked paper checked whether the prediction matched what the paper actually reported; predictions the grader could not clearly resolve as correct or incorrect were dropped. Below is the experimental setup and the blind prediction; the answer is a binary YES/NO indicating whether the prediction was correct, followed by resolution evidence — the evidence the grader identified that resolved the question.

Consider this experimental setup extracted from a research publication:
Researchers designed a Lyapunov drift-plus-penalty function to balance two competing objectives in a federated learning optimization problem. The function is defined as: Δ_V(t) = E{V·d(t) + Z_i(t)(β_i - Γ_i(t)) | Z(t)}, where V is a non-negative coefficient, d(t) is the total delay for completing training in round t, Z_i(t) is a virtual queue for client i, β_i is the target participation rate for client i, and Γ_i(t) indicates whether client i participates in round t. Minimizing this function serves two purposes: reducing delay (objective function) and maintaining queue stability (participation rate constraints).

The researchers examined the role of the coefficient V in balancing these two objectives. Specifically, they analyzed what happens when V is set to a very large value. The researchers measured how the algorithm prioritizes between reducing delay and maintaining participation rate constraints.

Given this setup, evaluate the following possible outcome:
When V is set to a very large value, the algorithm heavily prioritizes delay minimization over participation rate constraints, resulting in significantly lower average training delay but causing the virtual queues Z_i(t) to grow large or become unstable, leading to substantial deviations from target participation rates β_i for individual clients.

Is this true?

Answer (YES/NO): NO